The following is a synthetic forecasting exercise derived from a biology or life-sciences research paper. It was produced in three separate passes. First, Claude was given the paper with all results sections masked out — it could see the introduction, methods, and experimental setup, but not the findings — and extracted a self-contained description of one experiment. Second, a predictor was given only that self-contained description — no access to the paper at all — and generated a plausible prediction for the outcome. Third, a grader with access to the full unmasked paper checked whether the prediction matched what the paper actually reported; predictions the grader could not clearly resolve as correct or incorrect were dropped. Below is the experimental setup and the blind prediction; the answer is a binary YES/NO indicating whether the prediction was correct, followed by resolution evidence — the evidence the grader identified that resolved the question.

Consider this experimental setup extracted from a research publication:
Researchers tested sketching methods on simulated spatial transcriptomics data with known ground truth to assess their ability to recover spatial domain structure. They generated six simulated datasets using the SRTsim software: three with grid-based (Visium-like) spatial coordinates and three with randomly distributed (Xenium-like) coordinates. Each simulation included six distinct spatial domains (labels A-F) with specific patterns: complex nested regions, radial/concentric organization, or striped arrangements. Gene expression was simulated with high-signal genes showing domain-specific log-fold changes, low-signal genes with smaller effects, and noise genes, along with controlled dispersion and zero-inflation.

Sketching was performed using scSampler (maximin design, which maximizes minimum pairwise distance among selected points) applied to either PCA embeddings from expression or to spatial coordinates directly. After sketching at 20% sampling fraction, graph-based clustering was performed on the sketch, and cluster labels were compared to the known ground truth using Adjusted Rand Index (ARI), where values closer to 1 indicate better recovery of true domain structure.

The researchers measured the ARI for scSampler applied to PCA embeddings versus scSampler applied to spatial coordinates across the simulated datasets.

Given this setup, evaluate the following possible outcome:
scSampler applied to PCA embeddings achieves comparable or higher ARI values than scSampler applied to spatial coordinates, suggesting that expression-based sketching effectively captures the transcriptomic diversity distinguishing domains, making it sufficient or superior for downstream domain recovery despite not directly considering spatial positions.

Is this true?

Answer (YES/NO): NO